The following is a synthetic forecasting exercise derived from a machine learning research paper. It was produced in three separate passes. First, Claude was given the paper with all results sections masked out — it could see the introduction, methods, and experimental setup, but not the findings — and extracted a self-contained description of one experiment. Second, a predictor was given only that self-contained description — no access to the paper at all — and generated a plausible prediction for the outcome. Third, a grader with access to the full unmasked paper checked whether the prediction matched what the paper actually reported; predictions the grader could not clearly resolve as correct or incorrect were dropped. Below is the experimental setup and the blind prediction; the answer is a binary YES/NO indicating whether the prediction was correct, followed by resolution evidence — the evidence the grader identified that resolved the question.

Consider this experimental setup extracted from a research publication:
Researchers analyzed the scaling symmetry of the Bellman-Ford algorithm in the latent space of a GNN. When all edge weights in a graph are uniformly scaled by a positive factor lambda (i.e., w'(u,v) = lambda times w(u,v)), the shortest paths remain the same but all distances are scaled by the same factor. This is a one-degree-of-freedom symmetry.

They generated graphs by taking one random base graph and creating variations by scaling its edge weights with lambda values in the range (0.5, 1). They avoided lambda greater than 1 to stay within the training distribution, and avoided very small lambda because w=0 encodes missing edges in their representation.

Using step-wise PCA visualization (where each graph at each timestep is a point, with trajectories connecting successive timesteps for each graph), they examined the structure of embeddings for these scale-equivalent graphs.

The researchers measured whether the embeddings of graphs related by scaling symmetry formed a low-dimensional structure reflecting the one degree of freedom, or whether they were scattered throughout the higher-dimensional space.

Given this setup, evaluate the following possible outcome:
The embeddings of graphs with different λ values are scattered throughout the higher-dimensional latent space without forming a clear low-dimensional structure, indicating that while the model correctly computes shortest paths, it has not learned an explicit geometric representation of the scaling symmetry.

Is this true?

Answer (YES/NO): NO